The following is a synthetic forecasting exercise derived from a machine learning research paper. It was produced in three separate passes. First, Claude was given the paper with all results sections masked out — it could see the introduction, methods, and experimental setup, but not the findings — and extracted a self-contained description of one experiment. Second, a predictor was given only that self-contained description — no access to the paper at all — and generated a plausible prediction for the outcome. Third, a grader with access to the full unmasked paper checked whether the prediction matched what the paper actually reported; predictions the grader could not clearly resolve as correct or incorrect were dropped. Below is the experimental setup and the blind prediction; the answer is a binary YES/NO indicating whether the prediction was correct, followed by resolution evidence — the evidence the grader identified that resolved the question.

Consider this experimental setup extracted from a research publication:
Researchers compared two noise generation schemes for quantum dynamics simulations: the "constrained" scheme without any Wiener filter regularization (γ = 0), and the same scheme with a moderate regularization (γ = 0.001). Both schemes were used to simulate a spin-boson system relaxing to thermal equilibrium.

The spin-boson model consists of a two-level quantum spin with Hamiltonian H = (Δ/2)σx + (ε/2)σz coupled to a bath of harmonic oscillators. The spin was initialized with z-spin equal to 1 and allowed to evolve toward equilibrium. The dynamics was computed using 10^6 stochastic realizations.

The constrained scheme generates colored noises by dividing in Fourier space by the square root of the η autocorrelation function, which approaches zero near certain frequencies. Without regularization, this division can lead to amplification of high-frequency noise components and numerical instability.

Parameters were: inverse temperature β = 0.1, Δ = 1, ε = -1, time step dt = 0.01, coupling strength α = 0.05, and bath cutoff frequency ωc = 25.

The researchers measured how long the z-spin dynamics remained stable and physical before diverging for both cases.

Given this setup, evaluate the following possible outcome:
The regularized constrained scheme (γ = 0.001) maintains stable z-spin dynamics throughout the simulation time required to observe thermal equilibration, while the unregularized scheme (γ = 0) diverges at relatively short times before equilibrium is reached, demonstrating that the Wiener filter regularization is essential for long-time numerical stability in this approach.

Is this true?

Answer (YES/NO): NO